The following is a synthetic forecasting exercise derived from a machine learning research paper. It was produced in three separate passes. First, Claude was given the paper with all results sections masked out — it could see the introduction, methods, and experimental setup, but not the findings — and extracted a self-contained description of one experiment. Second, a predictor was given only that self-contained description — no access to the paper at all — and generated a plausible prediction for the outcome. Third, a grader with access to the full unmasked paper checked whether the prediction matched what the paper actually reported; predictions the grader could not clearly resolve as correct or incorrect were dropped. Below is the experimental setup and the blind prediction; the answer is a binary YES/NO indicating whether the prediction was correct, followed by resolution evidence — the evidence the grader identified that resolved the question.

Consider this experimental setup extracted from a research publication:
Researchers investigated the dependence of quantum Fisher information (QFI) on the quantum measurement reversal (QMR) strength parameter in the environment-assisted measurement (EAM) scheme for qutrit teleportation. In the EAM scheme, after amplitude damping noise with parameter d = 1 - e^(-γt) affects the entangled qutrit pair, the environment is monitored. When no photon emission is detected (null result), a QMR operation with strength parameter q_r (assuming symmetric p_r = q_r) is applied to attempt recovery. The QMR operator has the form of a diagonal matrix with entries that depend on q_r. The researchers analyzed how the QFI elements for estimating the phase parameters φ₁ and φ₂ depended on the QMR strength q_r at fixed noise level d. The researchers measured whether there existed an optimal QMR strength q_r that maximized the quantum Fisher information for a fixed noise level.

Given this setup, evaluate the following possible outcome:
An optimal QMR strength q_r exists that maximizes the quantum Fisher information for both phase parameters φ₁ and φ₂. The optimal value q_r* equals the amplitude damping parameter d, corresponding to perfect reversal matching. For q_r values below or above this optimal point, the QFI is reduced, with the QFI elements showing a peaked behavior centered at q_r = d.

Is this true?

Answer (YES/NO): YES